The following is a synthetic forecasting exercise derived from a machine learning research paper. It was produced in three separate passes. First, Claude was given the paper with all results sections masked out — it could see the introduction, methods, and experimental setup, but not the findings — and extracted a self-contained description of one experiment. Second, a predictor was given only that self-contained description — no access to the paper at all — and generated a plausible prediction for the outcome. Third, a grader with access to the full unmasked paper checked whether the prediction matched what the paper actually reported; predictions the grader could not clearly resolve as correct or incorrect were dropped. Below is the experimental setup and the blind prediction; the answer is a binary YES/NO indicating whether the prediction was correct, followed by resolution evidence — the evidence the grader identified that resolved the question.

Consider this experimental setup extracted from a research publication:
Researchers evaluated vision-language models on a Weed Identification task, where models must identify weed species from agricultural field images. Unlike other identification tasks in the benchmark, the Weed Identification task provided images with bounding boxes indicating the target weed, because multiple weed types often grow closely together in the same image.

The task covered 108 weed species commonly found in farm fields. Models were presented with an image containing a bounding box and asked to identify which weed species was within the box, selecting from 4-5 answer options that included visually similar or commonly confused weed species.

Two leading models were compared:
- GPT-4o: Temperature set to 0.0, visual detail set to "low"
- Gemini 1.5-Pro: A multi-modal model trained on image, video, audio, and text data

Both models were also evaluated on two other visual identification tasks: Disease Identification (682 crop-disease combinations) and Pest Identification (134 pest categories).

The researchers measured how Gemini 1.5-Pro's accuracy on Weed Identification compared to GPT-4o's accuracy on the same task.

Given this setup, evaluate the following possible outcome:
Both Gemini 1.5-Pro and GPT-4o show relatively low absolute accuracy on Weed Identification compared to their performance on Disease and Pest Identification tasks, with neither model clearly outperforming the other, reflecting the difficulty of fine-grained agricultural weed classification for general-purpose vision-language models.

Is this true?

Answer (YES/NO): NO